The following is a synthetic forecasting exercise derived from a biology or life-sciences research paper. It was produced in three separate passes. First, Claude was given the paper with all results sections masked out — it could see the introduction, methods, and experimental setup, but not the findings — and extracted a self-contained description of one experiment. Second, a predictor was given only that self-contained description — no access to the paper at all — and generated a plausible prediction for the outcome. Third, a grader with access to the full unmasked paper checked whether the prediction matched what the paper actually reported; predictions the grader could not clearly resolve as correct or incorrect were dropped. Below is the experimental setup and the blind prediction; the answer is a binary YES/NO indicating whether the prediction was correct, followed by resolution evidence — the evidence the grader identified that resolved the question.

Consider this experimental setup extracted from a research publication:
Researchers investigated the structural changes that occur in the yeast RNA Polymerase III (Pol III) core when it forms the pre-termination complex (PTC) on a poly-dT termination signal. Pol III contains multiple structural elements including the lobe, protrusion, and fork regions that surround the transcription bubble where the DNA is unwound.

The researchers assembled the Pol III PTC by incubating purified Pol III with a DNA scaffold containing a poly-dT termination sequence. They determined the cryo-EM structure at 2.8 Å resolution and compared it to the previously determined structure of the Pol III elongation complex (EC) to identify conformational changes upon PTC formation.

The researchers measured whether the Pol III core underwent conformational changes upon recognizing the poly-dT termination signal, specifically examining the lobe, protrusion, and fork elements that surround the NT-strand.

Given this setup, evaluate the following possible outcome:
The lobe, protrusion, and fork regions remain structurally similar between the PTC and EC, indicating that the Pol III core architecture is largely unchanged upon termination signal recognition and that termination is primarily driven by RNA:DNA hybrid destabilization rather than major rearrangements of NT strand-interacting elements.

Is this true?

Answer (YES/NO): NO